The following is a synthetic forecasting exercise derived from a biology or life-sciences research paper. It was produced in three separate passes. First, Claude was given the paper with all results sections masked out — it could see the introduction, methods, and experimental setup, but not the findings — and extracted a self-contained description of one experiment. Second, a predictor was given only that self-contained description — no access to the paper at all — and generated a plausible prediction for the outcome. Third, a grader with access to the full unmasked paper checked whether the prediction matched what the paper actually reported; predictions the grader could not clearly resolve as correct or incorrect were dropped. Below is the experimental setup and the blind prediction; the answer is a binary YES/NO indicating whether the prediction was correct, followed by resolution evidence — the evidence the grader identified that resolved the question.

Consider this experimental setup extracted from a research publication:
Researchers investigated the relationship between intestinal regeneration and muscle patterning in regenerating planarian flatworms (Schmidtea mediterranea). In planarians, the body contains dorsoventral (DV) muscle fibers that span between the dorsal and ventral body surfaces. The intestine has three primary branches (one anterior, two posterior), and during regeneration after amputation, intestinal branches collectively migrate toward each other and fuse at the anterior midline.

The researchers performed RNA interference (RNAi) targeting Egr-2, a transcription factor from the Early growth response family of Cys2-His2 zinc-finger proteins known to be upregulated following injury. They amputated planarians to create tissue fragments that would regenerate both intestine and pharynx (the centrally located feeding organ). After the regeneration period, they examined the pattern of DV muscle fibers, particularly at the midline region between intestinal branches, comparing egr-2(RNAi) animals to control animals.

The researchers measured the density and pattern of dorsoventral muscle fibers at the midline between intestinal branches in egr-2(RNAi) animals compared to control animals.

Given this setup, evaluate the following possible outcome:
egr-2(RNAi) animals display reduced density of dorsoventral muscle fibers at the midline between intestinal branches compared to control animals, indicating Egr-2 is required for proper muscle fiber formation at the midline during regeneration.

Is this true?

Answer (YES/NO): NO